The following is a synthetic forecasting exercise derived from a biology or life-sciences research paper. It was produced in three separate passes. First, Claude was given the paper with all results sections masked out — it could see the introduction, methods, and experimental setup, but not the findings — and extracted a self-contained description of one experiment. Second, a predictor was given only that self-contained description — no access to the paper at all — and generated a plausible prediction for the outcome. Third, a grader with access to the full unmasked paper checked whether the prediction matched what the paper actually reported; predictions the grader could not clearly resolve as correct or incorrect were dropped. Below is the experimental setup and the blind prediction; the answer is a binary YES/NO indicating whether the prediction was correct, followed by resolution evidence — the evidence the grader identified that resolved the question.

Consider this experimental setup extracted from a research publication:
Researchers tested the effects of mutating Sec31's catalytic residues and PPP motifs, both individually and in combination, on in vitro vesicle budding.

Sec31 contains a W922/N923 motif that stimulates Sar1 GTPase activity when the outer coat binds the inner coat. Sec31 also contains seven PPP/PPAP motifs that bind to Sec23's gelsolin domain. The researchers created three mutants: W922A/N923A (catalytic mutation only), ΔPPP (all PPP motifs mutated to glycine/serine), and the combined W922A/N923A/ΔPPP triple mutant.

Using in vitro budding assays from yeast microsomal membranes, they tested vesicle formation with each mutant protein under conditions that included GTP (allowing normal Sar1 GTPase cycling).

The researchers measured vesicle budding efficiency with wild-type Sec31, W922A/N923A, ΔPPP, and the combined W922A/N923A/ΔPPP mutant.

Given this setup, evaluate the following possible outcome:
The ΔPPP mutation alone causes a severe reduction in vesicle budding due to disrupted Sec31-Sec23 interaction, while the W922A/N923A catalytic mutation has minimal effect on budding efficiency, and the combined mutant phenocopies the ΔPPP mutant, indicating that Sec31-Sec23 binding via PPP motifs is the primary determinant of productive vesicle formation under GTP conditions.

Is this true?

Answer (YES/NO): NO